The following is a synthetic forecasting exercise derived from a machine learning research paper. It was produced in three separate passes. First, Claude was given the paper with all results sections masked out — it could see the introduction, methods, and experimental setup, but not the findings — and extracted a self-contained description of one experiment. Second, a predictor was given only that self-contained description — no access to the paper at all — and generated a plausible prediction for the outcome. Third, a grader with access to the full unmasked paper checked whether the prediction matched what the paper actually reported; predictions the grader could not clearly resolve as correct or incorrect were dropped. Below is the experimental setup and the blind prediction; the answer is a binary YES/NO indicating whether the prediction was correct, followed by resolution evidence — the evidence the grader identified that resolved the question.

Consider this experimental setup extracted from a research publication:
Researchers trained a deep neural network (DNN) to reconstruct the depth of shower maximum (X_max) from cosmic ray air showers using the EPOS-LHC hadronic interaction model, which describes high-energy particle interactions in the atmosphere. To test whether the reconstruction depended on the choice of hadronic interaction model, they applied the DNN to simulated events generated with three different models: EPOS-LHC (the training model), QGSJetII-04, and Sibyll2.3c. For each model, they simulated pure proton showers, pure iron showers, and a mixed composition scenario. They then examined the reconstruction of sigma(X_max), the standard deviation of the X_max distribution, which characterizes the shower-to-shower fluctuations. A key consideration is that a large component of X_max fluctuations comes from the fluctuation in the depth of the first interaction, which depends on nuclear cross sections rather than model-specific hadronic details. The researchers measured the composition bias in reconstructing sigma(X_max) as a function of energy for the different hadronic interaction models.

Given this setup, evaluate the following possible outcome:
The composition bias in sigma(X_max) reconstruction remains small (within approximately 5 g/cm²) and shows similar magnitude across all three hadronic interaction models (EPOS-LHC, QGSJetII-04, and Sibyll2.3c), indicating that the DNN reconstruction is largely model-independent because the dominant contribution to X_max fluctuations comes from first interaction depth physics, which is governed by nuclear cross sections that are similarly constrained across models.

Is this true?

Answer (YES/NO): YES